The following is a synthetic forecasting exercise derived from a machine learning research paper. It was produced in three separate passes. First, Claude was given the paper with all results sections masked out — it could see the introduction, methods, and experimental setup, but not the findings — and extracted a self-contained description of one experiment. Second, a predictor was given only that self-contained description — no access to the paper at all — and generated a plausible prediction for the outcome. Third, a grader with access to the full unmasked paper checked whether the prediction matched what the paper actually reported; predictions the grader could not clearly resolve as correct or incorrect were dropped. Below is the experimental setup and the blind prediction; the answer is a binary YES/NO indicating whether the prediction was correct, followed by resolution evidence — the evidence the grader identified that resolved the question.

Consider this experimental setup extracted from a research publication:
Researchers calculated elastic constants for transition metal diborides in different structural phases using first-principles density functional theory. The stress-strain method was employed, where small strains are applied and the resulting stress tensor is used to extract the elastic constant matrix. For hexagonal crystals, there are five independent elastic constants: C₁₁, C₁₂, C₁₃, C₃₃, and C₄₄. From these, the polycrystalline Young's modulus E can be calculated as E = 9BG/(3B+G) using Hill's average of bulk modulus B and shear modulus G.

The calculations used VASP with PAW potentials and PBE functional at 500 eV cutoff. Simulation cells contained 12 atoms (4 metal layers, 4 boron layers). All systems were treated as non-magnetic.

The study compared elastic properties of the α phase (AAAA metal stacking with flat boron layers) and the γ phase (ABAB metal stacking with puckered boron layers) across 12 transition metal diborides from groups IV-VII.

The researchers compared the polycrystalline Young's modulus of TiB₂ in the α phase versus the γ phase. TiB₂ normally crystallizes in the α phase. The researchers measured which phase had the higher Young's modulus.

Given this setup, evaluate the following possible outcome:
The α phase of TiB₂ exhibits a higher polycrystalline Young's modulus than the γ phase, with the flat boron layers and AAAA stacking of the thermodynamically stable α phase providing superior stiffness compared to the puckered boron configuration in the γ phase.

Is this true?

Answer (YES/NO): YES